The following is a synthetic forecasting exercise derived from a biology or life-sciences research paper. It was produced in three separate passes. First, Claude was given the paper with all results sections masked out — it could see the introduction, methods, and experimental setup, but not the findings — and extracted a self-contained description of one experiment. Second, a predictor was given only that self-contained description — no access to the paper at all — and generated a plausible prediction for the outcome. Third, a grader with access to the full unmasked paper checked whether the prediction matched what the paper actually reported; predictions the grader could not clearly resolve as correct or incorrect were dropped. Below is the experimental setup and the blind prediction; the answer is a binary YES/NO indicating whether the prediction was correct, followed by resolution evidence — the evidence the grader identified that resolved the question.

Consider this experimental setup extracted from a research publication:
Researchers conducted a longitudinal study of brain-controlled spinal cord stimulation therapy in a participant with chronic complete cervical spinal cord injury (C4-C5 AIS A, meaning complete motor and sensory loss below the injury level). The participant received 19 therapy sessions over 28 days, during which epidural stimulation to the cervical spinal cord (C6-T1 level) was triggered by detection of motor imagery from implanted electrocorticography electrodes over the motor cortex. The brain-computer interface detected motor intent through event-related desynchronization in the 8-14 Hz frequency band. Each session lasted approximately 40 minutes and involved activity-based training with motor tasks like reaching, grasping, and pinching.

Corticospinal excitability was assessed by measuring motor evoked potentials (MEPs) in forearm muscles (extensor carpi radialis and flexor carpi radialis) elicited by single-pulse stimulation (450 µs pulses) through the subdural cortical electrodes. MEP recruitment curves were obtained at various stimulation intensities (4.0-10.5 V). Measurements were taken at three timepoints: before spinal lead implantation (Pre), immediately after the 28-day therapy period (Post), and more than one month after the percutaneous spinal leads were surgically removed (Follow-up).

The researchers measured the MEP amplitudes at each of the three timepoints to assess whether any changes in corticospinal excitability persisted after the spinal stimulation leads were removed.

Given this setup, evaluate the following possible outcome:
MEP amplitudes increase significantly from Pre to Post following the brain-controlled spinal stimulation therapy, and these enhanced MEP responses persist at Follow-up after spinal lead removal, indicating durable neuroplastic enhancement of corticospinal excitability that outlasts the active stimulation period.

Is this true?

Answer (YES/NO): NO